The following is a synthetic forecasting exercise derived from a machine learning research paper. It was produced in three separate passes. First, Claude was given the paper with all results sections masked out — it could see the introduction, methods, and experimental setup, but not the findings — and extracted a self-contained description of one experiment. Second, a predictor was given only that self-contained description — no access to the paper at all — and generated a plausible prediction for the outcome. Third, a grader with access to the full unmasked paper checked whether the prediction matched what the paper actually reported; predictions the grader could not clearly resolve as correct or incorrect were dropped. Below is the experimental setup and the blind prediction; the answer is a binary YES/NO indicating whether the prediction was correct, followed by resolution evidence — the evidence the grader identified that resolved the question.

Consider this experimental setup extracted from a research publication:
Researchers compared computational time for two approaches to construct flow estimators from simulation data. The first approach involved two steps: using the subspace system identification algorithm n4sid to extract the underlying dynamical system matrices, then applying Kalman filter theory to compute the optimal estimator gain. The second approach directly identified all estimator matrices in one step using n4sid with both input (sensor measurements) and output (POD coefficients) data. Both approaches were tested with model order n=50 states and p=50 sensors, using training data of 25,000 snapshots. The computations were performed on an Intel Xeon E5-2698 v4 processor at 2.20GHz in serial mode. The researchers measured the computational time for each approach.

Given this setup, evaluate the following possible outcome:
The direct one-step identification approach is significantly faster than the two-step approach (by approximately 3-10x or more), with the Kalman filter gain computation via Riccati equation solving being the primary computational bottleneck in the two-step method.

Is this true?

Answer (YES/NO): NO